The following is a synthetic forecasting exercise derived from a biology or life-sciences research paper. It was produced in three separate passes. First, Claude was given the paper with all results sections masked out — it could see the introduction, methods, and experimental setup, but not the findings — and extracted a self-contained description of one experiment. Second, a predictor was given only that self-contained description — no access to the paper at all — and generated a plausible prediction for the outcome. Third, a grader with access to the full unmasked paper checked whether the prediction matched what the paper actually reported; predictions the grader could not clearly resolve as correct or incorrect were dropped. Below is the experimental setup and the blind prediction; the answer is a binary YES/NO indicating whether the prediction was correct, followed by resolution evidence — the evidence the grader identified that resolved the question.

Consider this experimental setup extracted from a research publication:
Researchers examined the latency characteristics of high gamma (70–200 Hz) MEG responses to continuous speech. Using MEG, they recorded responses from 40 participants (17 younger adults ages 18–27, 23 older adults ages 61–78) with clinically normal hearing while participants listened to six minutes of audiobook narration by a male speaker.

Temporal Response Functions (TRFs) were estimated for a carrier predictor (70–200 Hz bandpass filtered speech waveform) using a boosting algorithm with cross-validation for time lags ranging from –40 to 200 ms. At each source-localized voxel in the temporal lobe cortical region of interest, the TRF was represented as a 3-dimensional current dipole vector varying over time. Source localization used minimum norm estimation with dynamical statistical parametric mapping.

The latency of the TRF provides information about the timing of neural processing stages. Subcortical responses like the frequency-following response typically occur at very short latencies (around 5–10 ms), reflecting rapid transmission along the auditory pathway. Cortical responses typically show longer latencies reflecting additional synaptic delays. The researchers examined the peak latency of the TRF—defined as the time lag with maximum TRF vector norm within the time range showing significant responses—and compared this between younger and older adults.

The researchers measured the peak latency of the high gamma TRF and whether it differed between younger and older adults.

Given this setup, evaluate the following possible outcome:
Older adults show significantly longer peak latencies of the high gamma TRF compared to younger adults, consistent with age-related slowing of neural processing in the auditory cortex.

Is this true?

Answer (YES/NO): NO